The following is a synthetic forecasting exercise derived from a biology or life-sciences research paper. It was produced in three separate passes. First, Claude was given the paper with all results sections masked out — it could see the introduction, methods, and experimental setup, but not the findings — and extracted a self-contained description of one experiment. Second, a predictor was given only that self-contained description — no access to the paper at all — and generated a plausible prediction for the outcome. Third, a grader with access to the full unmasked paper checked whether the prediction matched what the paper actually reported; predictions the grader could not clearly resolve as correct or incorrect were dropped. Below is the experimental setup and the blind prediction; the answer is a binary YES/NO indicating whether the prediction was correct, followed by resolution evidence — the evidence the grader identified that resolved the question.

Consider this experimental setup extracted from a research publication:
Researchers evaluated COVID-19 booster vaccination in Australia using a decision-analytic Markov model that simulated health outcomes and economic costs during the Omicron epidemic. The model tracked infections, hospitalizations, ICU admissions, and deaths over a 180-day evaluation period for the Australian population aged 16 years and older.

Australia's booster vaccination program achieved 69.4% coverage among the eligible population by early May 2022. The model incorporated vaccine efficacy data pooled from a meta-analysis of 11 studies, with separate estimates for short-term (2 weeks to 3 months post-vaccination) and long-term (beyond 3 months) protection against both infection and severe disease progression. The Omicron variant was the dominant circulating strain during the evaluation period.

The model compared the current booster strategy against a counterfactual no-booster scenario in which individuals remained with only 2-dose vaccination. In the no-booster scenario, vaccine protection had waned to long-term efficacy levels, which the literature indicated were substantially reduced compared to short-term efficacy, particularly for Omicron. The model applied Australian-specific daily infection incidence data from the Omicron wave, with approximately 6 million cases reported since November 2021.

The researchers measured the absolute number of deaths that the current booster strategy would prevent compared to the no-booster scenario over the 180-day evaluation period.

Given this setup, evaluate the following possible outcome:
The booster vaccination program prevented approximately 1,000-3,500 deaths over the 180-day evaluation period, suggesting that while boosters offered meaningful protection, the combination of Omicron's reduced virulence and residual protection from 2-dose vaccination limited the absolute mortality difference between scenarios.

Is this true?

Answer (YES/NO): YES